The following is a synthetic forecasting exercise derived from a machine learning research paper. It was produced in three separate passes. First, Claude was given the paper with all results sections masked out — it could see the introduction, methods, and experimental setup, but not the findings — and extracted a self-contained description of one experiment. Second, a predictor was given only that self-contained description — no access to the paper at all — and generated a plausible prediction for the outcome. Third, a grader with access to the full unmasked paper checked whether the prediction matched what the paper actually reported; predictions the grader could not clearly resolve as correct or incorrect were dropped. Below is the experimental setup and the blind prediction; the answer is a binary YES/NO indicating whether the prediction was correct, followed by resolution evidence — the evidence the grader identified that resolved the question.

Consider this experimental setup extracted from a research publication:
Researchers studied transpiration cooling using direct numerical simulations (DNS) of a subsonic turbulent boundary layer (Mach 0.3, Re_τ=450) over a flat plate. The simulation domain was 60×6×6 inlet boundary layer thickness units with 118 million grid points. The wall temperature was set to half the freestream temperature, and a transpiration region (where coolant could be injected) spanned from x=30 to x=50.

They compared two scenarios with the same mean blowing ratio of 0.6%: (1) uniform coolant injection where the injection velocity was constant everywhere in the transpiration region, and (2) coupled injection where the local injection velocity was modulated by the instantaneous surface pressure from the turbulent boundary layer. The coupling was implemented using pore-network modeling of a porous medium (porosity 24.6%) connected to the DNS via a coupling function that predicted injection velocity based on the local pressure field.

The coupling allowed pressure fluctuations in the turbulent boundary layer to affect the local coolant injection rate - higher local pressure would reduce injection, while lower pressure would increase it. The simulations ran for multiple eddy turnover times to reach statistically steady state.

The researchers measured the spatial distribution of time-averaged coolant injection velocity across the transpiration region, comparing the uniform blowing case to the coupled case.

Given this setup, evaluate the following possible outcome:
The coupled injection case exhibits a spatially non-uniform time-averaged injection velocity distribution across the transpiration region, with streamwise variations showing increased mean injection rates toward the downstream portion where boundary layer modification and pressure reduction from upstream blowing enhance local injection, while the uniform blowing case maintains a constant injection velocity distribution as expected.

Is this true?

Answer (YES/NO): YES